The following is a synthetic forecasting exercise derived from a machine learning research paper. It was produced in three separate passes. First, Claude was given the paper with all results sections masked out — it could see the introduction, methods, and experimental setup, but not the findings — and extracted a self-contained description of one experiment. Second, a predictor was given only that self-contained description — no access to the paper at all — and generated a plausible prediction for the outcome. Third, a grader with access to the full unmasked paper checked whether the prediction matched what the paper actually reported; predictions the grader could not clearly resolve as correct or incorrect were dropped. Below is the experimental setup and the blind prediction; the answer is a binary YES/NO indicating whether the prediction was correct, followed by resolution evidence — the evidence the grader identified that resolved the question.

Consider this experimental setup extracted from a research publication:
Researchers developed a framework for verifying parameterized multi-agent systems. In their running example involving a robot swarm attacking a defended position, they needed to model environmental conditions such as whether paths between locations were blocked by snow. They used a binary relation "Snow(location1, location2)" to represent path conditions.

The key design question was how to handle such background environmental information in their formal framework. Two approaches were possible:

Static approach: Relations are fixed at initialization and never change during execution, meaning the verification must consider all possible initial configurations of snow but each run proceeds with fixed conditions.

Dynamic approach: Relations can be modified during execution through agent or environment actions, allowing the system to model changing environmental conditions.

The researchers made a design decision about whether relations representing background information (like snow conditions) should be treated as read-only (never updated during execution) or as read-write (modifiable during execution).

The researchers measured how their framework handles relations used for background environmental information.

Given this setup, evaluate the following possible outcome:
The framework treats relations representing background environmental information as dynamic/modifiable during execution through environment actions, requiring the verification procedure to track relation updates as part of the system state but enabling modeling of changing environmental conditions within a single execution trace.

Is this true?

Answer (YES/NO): NO